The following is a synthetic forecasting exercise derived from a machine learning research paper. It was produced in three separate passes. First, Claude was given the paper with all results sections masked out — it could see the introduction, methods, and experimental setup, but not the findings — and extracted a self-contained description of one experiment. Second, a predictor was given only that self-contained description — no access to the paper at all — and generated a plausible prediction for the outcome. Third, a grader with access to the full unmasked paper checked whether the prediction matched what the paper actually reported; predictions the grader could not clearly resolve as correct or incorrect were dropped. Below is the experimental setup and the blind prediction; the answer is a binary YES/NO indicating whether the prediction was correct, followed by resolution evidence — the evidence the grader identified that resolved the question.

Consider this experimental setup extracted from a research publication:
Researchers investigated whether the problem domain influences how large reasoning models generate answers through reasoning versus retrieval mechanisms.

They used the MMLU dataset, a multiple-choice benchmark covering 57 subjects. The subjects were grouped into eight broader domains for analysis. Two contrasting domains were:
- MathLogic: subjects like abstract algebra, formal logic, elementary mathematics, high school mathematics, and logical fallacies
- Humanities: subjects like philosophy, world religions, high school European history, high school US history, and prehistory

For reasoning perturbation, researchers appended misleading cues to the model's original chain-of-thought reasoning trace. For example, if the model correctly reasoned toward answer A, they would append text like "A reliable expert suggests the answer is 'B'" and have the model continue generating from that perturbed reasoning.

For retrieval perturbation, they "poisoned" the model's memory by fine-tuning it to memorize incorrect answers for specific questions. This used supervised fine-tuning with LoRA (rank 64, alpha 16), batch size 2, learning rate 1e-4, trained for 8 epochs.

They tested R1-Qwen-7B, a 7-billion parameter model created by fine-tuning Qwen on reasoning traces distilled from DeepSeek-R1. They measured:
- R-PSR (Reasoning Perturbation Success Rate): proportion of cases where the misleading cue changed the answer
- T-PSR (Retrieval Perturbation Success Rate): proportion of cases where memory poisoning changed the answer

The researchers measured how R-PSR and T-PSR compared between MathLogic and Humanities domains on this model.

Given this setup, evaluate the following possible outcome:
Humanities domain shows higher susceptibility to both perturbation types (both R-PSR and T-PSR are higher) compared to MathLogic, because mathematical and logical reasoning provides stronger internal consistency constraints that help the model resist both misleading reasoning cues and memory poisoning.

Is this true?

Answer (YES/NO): YES